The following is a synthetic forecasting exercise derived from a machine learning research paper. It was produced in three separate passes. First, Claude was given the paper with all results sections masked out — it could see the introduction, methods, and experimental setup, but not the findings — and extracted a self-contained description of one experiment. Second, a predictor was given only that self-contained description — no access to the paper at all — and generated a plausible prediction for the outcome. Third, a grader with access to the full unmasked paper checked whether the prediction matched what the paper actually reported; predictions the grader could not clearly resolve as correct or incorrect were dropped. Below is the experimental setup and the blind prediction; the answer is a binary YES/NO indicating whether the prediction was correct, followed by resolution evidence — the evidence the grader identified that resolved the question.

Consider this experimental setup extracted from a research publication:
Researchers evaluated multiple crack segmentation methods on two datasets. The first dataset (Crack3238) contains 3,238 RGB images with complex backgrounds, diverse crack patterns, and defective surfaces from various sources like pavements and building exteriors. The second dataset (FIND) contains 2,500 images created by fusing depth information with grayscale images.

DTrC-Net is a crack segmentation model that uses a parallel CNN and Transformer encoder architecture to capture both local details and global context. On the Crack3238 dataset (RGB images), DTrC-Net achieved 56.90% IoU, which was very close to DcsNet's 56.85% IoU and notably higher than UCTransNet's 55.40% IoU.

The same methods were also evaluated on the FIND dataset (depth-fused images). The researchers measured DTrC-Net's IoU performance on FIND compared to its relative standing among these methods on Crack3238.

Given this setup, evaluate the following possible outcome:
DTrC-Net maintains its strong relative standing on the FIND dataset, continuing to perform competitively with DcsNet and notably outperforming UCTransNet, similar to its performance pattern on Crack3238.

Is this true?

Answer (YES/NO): NO